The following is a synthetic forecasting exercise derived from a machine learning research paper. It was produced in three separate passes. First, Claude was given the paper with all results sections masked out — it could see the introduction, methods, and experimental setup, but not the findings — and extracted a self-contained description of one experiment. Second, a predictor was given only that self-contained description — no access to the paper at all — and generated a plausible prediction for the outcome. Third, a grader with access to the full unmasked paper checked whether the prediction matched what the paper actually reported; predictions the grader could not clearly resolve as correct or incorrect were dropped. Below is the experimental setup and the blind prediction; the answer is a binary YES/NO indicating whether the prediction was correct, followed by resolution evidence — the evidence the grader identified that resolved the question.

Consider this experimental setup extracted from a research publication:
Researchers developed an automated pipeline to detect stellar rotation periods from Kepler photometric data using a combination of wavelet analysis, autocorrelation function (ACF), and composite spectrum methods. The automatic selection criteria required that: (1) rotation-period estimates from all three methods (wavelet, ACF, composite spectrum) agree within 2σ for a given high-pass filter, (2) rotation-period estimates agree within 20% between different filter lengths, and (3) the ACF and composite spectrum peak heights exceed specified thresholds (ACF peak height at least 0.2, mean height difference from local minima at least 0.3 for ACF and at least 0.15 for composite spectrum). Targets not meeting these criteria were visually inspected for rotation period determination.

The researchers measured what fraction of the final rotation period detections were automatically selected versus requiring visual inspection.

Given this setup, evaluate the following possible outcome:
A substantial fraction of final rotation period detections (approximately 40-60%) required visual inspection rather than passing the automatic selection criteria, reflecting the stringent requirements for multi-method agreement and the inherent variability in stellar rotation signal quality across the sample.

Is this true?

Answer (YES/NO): YES